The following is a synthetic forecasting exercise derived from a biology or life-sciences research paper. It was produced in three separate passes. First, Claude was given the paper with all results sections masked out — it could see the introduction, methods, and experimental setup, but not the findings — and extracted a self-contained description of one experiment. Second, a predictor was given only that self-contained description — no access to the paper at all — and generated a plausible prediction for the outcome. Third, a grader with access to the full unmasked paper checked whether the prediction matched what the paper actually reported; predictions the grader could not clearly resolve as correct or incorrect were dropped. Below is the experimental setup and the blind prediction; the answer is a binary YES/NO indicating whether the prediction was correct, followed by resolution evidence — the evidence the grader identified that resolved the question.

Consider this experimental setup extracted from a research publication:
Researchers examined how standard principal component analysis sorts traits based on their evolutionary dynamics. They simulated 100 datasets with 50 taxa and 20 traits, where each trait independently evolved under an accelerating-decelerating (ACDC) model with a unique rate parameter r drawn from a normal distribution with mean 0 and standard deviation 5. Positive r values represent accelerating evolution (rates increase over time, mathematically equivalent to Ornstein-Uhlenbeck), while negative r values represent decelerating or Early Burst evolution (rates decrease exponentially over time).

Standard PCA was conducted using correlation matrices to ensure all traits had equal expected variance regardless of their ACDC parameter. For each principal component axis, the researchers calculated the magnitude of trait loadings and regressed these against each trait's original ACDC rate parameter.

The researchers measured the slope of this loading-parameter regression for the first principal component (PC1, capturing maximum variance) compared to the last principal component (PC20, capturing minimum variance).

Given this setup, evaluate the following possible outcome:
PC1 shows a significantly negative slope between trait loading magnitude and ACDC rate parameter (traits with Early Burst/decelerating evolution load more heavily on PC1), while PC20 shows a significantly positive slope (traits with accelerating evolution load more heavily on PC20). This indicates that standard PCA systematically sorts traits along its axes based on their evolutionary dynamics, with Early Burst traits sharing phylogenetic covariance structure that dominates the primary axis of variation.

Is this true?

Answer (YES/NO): NO